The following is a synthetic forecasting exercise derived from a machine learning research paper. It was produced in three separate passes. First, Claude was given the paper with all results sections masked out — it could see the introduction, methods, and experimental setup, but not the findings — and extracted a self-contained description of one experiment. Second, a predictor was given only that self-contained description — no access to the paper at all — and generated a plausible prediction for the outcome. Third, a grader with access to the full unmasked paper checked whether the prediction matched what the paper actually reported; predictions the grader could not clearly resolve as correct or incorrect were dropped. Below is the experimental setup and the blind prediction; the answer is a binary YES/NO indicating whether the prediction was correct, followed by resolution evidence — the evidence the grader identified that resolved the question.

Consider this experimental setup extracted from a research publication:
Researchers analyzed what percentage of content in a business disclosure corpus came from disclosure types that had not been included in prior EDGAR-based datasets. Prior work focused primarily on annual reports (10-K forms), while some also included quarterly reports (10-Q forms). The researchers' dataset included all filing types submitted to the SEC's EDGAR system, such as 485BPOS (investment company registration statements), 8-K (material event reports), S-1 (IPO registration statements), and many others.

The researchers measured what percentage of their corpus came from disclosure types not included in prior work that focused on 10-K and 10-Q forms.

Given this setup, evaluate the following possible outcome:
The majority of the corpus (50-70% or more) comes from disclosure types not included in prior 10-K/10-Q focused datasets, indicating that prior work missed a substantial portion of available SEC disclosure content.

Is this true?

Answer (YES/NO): YES